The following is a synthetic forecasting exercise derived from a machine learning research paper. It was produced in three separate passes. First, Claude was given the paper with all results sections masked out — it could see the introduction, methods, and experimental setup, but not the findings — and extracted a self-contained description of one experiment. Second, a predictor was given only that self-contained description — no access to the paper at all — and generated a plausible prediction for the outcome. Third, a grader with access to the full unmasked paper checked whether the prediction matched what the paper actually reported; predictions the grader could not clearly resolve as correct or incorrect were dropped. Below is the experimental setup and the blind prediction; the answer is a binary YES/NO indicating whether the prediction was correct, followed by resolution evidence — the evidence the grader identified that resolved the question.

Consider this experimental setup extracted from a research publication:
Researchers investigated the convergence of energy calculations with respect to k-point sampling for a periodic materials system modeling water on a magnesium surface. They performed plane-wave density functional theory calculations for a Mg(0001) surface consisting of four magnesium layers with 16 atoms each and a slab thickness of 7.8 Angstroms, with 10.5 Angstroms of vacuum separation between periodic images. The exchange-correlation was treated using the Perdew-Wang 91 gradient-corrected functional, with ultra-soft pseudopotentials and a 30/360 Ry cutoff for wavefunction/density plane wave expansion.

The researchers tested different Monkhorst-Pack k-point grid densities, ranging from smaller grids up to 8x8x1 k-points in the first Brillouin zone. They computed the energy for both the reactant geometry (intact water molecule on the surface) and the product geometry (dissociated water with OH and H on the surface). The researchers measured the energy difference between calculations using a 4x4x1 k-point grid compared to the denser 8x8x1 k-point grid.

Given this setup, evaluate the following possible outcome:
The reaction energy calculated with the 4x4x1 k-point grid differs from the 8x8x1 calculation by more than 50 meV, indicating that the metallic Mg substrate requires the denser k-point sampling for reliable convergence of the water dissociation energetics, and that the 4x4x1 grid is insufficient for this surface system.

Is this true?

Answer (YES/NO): NO